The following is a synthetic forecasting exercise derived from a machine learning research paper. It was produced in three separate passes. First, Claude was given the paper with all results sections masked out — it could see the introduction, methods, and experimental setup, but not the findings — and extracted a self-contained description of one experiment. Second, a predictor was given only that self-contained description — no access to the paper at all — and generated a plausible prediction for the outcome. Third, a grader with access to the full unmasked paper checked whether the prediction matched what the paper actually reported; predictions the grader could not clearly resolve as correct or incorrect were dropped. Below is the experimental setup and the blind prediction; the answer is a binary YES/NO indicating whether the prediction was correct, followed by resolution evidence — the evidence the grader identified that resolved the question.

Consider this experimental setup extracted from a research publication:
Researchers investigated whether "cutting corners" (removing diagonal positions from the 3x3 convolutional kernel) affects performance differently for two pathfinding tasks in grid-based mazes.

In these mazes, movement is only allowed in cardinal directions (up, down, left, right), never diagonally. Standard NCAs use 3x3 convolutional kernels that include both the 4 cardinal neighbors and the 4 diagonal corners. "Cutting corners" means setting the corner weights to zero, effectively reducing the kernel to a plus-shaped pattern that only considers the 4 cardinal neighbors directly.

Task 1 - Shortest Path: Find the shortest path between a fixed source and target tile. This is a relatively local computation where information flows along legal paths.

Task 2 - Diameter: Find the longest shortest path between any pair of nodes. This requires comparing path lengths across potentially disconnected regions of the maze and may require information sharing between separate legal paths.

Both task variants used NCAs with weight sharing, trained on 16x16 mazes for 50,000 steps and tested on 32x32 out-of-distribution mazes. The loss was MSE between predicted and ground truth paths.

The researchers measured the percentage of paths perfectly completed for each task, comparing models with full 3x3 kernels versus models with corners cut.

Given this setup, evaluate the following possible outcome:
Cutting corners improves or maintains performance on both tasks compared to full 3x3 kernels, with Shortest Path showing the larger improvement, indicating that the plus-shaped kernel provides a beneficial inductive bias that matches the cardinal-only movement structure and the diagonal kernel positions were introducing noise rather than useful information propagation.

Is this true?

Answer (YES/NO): NO